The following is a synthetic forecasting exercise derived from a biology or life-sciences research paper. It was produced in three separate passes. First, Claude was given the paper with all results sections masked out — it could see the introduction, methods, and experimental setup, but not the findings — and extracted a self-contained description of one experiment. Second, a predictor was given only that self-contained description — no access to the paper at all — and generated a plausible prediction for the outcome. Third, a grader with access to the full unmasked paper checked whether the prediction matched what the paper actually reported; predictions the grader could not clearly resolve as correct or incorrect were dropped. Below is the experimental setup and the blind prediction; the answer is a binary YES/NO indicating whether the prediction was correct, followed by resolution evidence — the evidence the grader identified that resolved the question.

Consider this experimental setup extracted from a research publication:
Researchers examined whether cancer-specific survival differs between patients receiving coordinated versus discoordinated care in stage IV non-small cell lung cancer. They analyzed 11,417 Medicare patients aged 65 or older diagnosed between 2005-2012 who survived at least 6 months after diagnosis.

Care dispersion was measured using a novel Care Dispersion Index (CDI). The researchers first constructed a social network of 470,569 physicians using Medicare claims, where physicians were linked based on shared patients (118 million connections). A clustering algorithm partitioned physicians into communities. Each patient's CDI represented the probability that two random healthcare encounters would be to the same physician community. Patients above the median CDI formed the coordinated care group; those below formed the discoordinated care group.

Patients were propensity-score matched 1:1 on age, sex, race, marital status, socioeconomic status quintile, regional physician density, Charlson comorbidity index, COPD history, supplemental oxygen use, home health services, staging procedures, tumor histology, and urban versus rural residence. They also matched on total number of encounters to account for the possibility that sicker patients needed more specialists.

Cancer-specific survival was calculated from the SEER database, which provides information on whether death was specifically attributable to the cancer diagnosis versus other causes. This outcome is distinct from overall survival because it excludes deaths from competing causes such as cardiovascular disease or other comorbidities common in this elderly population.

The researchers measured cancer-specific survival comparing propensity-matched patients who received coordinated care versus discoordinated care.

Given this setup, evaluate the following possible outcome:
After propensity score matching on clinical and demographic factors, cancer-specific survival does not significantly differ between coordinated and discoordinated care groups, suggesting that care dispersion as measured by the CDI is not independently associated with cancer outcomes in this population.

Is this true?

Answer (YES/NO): NO